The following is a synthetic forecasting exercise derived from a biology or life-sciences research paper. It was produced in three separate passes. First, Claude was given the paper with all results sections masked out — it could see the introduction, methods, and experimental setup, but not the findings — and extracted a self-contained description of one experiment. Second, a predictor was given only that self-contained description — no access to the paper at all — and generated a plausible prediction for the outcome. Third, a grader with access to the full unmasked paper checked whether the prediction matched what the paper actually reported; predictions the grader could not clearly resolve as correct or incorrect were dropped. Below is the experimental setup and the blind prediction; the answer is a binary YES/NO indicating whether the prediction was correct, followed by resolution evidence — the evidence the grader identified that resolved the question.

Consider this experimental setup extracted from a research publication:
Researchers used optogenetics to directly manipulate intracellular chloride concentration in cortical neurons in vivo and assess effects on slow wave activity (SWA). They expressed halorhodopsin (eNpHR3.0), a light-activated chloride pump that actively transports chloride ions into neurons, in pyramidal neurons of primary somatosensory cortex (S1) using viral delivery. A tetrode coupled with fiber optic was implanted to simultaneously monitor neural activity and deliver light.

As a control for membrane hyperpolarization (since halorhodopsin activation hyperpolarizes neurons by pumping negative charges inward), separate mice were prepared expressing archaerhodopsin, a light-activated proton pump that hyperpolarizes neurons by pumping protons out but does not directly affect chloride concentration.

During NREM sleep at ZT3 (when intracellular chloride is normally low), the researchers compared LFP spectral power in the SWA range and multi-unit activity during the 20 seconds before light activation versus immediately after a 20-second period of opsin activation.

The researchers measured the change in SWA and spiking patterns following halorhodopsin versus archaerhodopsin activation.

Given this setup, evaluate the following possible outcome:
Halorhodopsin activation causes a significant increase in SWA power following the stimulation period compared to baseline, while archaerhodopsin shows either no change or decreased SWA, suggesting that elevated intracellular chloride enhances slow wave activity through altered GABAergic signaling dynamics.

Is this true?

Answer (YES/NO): YES